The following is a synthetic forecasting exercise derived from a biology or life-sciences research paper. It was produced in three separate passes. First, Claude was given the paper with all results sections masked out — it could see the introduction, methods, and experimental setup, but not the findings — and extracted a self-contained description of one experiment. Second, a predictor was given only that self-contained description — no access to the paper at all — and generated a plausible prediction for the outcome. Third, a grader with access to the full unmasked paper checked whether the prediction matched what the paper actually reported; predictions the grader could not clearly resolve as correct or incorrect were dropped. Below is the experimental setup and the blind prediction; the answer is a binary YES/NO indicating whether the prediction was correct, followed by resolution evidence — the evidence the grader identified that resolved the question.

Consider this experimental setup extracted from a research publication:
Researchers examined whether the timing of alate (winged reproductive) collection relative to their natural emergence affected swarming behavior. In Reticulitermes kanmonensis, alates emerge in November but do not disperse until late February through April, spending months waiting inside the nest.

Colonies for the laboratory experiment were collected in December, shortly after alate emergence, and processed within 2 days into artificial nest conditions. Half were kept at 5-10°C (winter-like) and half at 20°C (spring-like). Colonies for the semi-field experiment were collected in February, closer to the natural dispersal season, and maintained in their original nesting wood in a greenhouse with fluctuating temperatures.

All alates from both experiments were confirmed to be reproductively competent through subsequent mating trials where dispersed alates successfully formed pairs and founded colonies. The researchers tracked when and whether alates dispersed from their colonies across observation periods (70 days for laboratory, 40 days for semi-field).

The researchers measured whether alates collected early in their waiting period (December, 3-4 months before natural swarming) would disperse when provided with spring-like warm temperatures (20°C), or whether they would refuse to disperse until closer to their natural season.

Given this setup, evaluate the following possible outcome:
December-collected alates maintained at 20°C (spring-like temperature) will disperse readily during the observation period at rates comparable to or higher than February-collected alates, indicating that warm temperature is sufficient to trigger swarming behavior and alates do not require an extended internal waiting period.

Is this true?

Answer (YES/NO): YES